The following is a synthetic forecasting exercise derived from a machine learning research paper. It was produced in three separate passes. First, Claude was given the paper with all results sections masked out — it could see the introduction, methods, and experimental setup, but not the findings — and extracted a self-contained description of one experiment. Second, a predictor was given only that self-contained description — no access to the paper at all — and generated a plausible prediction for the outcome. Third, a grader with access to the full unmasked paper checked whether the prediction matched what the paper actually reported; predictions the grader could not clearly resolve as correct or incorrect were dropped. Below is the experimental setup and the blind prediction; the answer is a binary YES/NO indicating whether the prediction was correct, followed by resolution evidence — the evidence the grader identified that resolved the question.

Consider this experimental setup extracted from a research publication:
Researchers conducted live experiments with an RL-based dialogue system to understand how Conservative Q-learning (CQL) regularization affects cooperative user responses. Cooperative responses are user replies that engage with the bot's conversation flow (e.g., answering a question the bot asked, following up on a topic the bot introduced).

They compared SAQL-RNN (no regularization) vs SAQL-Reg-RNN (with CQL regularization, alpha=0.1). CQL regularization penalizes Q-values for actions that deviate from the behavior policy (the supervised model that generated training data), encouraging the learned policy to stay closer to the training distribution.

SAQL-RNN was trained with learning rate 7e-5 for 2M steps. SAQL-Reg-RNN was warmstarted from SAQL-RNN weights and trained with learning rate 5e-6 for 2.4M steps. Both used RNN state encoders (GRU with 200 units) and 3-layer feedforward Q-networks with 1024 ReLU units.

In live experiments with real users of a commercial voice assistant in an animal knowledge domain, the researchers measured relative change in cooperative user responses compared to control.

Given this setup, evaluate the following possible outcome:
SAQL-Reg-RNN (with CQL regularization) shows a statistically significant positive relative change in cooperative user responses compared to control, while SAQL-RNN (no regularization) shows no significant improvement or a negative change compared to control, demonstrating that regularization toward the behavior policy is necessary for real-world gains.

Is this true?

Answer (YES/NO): NO